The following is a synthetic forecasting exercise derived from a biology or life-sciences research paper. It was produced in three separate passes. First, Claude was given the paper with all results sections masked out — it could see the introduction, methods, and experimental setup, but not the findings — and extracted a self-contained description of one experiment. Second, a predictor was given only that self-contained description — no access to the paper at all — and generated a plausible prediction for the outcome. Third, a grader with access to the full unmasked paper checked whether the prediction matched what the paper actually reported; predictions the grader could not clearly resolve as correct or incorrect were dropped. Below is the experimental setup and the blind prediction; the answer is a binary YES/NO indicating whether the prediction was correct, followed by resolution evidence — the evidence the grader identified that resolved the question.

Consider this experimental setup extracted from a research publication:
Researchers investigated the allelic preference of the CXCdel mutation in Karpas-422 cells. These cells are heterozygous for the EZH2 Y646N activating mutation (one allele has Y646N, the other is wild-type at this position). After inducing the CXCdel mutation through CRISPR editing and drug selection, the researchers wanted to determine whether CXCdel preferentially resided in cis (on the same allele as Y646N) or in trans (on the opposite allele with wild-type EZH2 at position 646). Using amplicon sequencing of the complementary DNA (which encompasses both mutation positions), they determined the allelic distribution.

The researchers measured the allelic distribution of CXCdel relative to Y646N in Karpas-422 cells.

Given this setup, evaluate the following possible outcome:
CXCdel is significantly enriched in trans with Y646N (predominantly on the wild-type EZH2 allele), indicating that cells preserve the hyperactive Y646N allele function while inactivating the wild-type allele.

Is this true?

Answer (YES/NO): NO